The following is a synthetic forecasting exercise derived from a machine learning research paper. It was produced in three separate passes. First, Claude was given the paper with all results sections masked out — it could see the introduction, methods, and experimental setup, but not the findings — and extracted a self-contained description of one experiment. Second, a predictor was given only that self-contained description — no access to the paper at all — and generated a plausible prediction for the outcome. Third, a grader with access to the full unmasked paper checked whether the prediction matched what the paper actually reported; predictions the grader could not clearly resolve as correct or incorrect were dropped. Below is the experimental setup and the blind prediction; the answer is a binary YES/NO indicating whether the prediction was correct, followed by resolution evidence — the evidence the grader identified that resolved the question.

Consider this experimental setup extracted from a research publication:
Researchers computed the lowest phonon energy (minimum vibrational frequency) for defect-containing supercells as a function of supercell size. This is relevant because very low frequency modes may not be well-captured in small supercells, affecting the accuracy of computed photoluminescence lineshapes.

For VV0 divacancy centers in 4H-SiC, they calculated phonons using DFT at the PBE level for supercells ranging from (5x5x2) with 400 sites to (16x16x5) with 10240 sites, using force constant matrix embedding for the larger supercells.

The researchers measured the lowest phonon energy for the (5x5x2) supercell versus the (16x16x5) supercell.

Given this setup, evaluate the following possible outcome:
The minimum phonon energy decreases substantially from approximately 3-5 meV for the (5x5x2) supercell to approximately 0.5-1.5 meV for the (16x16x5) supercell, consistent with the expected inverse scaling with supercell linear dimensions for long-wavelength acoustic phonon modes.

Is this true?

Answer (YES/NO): NO